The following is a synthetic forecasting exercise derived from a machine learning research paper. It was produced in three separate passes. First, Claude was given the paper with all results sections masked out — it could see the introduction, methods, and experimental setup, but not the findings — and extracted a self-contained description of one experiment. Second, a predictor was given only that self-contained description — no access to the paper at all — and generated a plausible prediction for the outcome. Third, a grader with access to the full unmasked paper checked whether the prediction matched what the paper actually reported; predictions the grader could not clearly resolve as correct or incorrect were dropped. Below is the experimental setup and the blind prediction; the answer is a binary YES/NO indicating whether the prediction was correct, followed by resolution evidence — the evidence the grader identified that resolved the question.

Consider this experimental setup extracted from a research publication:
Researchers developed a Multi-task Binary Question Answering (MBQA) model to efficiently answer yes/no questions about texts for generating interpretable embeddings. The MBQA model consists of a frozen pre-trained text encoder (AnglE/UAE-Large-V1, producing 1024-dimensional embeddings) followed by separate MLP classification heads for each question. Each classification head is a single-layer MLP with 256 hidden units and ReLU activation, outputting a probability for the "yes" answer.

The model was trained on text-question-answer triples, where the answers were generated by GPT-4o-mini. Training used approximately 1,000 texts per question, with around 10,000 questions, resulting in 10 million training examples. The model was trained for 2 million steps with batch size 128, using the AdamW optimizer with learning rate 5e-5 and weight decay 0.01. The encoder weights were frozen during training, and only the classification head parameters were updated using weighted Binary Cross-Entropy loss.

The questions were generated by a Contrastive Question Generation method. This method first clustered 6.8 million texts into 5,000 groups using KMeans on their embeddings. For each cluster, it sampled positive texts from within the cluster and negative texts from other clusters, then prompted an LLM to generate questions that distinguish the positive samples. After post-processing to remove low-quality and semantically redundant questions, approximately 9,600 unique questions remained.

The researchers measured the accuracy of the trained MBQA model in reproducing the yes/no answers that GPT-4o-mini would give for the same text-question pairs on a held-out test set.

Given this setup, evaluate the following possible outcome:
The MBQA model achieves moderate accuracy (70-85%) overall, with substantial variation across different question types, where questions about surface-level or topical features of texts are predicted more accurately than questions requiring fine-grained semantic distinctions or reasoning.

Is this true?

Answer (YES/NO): NO